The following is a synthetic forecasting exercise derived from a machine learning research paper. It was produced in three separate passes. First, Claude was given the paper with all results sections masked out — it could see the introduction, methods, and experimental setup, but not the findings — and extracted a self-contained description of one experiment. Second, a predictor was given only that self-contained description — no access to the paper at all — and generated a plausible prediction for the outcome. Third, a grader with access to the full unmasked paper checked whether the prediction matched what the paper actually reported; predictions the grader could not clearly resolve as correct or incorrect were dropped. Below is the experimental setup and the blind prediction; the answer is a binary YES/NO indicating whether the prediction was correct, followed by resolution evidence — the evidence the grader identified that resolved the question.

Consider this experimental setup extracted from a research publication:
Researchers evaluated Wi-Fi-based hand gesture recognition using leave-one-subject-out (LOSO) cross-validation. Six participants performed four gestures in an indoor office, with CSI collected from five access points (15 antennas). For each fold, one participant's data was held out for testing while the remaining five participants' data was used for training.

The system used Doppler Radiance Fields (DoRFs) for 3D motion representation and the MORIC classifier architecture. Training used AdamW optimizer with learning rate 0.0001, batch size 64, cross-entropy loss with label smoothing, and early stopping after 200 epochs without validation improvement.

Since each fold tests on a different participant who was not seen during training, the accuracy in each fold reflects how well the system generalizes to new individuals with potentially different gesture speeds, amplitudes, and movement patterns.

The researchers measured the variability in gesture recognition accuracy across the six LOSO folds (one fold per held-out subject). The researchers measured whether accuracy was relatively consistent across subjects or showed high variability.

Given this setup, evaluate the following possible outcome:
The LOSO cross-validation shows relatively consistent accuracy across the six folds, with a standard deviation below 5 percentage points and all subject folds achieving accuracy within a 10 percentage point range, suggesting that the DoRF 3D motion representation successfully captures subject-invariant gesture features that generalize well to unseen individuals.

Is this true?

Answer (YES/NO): NO